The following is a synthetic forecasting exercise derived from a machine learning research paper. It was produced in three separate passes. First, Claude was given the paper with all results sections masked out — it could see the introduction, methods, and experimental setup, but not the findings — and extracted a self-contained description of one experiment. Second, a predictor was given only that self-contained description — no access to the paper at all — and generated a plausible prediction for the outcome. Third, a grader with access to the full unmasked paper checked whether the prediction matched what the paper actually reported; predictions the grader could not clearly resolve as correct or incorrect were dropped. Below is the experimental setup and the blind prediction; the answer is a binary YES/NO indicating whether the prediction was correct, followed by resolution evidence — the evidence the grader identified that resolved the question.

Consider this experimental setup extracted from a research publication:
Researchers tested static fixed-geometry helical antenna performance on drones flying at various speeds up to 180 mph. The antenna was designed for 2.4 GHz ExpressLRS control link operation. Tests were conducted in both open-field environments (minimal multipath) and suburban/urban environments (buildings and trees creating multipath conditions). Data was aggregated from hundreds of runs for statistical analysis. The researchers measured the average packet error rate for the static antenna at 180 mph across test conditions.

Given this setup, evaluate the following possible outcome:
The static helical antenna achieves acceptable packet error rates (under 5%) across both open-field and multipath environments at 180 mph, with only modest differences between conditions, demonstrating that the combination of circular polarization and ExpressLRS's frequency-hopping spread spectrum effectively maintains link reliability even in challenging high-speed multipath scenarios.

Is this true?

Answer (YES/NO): NO